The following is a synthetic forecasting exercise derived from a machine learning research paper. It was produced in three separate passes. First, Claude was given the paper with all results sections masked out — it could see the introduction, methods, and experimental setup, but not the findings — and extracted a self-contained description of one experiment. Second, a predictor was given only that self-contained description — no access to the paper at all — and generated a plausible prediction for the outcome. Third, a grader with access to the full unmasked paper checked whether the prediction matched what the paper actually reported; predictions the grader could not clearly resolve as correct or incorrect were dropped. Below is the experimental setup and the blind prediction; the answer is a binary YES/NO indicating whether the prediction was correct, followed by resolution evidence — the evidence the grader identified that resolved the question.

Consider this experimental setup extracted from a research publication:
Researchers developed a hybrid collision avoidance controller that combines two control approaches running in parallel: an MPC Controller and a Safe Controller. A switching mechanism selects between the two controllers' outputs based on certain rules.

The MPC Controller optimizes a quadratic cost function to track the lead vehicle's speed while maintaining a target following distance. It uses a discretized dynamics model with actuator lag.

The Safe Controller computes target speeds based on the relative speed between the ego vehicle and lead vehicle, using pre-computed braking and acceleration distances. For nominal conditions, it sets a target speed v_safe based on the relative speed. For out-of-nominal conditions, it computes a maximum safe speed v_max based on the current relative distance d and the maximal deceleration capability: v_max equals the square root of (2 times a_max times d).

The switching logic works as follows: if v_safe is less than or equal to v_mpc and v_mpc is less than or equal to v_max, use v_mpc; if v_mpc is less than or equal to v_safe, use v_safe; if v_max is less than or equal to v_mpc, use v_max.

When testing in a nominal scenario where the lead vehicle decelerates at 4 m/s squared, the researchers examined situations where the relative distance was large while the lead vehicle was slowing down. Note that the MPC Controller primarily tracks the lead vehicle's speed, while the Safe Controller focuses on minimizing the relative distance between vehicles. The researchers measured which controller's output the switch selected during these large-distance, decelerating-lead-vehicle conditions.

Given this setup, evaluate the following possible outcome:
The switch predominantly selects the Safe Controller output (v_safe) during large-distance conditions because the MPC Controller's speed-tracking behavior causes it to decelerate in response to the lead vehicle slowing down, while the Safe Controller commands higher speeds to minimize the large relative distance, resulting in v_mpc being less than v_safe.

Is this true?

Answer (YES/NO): YES